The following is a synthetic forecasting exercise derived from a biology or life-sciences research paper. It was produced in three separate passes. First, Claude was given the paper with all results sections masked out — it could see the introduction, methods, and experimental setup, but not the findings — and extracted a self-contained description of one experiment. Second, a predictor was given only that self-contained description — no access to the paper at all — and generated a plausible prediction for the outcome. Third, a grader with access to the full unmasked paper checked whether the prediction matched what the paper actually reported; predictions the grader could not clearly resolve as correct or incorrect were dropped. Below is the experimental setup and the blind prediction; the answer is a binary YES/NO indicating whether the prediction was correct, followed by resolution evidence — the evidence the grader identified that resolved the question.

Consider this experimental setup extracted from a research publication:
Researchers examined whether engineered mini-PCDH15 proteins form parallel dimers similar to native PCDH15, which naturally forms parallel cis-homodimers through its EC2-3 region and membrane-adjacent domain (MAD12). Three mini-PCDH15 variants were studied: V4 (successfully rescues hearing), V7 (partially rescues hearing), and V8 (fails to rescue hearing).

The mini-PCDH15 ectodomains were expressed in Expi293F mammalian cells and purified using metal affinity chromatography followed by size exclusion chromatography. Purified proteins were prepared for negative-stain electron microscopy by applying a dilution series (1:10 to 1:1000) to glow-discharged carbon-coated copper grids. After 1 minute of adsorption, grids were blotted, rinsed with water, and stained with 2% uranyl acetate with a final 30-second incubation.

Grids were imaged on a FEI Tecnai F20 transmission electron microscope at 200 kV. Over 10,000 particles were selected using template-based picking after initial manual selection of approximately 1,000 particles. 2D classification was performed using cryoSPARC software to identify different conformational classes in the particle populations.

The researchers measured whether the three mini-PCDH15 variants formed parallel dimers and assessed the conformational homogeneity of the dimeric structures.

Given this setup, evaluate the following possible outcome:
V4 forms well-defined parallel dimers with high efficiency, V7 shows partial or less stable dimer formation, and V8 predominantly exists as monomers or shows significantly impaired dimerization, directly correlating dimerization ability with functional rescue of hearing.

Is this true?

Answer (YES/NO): NO